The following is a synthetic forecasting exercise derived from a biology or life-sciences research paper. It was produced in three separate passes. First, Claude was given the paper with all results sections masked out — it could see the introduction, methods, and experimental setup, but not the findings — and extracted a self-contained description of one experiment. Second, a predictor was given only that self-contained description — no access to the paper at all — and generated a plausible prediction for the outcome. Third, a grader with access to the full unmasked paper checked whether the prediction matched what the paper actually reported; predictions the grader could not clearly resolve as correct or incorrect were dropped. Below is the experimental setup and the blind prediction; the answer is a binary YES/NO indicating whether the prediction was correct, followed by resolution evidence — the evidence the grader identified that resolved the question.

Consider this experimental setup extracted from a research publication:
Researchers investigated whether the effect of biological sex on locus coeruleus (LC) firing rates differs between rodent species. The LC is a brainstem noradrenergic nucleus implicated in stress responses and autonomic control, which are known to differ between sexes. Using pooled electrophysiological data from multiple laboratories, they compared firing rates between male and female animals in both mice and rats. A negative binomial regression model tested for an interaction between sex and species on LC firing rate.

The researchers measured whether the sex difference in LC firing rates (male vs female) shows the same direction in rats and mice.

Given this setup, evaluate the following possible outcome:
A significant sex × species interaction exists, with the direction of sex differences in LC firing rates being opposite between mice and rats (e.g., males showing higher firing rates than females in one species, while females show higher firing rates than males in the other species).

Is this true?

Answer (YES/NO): YES